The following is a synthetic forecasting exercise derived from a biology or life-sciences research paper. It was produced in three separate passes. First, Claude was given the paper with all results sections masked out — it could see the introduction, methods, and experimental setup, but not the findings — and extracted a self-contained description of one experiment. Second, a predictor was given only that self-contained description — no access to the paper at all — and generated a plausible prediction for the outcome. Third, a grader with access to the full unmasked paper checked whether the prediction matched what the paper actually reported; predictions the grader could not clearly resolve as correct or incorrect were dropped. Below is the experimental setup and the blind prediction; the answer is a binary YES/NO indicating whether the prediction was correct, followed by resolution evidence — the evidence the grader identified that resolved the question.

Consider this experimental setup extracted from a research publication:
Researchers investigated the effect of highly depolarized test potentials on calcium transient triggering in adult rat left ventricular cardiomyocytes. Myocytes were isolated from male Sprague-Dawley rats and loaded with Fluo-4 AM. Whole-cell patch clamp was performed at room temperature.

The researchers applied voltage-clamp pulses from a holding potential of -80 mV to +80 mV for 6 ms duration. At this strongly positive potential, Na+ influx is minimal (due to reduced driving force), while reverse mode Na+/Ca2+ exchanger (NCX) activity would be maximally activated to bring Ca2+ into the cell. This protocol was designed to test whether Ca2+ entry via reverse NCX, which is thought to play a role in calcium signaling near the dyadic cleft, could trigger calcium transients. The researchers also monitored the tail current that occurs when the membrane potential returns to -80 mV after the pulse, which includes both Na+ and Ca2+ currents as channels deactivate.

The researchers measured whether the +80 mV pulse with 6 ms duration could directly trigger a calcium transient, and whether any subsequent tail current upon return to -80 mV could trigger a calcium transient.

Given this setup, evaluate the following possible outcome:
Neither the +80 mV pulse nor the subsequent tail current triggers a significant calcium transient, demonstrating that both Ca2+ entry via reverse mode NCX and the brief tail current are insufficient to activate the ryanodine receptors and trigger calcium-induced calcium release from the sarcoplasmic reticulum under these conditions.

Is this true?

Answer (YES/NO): NO